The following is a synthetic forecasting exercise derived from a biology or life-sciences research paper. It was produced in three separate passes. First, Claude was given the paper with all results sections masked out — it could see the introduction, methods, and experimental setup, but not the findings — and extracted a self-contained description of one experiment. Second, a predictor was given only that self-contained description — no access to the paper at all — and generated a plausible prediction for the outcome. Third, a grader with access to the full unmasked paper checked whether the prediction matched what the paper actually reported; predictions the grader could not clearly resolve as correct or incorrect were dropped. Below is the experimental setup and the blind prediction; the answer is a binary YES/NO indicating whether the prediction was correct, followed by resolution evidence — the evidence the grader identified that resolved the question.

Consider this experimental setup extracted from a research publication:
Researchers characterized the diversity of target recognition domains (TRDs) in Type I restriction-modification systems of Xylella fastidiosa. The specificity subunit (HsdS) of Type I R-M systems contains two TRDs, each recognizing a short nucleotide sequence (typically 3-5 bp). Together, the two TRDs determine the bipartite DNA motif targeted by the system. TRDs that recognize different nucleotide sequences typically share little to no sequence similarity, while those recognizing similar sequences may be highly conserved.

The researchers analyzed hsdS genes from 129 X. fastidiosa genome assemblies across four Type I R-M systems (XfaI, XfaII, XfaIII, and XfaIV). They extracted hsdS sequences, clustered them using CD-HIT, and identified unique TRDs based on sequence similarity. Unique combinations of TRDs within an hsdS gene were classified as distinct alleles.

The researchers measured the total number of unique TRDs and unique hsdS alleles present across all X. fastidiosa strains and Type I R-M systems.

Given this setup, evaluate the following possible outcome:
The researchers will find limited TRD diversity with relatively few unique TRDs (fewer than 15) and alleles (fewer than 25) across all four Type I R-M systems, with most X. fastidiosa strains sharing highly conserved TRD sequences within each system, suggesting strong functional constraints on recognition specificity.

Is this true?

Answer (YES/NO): NO